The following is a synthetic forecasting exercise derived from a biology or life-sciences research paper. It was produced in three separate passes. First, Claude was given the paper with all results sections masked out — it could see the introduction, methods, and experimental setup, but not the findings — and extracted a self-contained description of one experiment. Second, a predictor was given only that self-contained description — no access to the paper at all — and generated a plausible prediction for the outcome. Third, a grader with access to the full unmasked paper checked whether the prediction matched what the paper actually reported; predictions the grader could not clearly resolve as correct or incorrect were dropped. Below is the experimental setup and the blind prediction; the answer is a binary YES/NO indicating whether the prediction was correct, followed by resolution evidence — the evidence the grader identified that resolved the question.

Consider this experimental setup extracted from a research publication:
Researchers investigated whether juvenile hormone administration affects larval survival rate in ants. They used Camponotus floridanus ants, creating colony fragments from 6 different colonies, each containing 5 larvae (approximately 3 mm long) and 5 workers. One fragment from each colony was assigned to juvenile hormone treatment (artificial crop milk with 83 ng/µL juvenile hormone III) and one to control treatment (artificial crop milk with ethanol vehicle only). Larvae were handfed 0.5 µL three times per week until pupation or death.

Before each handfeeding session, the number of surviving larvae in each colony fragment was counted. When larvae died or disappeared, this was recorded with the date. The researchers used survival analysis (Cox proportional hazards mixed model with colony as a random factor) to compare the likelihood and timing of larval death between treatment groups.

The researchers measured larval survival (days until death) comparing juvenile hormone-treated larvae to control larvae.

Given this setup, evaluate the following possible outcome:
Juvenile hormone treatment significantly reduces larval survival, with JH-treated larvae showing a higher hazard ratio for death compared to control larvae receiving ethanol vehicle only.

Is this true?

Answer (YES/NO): NO